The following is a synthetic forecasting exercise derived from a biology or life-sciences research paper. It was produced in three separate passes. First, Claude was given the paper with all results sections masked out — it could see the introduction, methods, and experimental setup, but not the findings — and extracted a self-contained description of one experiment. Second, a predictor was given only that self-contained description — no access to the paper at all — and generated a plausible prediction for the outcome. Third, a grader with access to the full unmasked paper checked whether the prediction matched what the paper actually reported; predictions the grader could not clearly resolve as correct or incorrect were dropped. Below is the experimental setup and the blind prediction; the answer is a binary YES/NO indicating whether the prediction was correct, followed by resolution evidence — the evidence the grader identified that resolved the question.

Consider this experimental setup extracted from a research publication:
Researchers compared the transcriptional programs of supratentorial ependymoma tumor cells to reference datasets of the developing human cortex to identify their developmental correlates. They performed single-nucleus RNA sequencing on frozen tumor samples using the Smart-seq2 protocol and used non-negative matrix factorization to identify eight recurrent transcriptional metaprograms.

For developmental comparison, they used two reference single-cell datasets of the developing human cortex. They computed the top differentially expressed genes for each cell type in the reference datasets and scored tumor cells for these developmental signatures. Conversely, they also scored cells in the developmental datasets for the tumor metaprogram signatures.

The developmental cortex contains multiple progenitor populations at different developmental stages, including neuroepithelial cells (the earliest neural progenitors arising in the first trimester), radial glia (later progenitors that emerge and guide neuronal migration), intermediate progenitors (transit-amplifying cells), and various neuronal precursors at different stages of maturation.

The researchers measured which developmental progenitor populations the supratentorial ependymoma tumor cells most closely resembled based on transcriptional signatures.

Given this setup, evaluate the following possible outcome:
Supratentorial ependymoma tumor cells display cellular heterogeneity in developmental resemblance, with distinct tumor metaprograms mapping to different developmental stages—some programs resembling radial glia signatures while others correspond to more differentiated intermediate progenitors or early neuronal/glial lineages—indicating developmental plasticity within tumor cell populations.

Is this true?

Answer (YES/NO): YES